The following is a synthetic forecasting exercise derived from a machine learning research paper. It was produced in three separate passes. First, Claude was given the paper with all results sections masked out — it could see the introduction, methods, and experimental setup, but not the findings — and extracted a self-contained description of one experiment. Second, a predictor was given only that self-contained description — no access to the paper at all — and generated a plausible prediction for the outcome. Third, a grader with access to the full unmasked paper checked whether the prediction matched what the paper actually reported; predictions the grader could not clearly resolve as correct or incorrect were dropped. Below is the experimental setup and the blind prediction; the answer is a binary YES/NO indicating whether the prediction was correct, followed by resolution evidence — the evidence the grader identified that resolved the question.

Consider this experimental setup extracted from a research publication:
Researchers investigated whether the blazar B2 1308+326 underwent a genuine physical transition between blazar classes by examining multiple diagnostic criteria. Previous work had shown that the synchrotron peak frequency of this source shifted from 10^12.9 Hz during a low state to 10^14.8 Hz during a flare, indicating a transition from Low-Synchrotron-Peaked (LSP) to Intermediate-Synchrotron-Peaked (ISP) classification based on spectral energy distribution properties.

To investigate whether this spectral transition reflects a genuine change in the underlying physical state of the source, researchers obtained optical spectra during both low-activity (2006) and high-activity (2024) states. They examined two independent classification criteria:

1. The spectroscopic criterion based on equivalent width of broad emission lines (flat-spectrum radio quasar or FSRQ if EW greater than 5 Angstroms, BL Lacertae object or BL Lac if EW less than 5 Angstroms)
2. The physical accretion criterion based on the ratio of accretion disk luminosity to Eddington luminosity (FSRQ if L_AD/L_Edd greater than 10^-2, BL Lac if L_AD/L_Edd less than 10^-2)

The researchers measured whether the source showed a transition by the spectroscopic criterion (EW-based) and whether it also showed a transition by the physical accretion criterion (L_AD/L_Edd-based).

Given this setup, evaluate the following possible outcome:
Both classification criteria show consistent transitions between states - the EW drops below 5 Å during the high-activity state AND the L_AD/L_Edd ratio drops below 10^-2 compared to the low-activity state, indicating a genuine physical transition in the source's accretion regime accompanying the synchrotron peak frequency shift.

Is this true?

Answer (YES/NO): NO